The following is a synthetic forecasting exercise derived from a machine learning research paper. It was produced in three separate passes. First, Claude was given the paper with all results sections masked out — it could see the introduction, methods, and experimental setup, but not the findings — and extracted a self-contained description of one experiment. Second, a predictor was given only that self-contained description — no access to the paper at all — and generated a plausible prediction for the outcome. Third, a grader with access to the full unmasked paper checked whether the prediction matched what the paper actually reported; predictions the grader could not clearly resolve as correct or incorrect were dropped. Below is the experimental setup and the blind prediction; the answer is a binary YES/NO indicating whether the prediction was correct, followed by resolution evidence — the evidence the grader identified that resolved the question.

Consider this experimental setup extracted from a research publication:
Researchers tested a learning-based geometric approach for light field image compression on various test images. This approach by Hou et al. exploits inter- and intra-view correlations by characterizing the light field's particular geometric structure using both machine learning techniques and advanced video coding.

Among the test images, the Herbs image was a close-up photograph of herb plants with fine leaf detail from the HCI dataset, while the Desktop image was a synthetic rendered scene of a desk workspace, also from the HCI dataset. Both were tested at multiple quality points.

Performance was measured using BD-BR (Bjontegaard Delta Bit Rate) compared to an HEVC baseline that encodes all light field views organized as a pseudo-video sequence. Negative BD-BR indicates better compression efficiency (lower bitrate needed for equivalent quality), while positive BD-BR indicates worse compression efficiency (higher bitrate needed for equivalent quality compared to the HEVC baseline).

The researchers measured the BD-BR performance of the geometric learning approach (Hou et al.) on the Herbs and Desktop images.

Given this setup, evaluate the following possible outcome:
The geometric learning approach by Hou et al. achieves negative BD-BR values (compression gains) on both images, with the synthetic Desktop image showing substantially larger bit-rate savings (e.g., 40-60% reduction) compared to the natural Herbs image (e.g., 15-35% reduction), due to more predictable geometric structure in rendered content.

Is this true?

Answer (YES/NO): NO